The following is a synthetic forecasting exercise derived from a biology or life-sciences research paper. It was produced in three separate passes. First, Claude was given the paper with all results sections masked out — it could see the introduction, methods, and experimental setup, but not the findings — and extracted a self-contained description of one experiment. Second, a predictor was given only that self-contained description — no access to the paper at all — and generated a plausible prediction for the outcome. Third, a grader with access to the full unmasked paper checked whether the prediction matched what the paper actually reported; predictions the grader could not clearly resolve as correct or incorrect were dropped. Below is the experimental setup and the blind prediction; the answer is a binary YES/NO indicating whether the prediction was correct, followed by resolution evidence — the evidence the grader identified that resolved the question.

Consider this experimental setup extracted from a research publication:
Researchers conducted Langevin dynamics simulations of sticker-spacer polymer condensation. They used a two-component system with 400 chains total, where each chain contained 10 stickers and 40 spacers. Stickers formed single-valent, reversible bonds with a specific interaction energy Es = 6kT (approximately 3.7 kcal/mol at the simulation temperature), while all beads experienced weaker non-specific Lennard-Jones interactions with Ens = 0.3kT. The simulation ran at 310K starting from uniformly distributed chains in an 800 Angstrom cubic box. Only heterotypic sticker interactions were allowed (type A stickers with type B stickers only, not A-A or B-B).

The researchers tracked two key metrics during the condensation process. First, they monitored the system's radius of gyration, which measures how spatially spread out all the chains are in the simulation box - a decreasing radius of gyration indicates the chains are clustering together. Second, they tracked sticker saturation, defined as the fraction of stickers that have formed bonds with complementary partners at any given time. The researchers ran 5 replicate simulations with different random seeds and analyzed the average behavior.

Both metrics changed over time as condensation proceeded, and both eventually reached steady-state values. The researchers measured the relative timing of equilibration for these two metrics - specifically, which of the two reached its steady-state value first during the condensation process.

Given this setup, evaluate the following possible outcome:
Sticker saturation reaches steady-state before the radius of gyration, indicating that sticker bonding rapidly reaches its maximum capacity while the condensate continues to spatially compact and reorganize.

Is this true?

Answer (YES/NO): YES